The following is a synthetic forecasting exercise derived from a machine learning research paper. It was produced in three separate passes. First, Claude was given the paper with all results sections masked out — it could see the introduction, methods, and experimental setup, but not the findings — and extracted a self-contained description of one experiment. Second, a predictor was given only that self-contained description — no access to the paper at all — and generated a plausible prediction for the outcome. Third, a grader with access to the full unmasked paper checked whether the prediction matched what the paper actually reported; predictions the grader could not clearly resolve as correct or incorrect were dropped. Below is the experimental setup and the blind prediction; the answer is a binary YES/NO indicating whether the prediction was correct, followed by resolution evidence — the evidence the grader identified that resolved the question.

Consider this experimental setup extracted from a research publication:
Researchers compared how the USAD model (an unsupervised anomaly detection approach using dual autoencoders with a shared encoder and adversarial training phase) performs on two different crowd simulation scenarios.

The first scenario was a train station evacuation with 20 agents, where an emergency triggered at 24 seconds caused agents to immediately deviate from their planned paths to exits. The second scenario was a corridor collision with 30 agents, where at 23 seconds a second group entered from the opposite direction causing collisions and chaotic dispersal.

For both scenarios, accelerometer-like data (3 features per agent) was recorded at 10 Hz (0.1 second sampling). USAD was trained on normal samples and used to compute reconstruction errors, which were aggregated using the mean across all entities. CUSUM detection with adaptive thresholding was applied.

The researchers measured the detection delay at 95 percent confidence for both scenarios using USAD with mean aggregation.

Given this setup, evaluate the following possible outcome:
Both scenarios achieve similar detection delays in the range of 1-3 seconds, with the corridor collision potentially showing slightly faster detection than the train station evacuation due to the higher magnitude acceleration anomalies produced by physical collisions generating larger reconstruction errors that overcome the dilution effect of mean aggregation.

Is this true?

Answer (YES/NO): NO